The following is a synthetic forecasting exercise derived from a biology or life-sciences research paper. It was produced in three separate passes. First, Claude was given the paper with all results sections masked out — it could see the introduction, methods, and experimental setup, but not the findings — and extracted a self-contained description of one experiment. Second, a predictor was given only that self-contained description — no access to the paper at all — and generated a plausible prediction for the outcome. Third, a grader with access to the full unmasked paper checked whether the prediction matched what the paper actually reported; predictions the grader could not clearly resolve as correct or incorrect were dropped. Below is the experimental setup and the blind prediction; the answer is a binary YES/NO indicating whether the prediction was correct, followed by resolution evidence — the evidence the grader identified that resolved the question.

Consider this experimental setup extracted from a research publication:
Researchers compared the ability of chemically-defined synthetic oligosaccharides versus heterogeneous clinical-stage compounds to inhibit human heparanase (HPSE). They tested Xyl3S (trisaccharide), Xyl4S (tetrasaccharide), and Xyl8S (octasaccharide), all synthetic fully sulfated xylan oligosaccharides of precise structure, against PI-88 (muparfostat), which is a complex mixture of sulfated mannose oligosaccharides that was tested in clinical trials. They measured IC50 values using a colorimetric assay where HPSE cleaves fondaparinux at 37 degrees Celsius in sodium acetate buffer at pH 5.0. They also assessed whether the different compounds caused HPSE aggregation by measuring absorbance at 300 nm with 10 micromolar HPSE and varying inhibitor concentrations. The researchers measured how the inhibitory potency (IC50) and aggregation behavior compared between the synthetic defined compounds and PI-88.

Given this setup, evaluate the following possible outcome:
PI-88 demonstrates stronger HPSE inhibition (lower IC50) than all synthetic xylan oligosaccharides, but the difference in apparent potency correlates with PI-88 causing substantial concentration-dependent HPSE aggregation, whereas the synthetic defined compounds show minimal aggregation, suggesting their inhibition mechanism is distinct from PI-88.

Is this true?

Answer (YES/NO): NO